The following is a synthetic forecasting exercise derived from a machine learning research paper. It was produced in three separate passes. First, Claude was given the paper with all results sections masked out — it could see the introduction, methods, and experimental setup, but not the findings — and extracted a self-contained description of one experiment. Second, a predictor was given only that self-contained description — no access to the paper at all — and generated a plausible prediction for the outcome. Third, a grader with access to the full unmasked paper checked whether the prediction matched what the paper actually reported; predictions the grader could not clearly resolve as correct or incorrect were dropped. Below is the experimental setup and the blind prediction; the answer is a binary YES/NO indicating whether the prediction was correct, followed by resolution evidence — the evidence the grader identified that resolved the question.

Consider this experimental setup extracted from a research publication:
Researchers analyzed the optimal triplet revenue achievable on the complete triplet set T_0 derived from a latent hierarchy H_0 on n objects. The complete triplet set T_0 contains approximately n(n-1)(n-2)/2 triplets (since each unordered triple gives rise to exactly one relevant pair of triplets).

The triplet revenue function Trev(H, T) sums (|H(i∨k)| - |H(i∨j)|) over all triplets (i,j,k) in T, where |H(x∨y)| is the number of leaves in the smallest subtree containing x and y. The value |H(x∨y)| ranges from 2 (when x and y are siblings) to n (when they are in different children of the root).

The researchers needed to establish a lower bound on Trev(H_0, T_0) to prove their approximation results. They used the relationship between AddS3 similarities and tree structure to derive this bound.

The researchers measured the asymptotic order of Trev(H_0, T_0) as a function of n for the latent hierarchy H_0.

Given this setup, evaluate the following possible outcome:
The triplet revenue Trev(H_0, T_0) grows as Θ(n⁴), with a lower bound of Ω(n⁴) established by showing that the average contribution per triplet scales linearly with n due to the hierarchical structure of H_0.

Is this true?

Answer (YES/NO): YES